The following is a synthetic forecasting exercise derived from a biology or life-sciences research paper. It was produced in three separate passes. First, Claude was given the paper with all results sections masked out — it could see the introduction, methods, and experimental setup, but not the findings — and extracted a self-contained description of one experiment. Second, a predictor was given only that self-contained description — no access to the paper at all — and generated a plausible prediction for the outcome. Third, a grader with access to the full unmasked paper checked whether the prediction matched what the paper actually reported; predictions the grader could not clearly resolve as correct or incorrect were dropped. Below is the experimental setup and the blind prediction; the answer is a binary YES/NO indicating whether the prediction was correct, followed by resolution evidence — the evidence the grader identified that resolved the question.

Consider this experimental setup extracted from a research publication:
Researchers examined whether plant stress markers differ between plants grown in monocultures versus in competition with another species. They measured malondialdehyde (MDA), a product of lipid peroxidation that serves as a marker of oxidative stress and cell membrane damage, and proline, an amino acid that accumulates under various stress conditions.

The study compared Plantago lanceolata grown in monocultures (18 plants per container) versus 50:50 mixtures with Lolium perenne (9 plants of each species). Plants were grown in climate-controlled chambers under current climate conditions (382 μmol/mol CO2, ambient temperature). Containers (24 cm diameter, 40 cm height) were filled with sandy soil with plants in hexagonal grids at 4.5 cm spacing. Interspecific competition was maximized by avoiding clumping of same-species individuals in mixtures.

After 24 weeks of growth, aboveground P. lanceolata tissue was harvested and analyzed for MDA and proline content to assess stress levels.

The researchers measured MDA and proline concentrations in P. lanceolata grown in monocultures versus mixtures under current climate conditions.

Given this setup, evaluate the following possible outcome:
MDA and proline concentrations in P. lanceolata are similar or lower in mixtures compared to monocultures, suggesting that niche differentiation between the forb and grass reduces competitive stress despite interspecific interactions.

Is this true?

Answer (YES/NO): YES